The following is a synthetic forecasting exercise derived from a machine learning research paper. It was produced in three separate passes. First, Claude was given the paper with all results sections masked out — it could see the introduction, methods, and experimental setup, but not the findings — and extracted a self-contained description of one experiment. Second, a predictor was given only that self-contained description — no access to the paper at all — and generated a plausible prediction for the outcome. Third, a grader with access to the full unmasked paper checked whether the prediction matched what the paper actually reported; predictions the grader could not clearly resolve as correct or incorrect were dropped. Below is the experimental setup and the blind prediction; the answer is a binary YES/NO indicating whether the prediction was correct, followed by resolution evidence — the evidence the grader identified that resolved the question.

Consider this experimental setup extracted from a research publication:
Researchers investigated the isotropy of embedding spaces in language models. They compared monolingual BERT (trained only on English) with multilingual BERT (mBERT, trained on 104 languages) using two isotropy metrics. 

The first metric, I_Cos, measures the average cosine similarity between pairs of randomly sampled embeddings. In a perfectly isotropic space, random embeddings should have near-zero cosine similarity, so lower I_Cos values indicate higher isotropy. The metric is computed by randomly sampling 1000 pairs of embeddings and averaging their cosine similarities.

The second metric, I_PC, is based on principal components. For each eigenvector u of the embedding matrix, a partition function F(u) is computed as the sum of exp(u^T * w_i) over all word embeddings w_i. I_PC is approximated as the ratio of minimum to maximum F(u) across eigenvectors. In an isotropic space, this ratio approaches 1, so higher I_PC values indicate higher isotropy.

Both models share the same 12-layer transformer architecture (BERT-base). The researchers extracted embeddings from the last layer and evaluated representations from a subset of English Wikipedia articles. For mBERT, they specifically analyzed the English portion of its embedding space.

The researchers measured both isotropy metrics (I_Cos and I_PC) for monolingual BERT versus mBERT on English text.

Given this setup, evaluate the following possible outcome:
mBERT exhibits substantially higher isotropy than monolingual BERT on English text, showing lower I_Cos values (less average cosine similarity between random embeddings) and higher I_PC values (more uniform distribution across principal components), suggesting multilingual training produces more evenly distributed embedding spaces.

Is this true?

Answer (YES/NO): YES